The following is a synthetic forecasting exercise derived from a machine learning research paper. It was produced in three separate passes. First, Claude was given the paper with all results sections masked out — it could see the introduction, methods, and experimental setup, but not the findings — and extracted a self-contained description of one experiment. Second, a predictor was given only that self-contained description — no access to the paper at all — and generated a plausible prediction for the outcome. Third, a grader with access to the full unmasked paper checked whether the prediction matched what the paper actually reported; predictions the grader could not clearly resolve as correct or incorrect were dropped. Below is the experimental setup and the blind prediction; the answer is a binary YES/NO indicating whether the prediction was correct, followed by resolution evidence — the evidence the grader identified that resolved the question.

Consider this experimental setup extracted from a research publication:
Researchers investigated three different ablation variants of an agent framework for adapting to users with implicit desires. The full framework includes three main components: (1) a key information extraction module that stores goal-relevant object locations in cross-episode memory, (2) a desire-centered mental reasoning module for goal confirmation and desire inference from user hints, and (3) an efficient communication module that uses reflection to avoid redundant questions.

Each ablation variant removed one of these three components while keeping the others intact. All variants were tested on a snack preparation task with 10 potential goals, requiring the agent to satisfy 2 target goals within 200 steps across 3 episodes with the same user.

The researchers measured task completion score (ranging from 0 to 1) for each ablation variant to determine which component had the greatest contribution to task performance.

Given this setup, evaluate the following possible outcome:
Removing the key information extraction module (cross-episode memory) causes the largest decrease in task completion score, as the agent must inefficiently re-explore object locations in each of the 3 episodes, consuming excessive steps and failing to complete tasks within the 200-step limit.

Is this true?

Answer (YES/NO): NO